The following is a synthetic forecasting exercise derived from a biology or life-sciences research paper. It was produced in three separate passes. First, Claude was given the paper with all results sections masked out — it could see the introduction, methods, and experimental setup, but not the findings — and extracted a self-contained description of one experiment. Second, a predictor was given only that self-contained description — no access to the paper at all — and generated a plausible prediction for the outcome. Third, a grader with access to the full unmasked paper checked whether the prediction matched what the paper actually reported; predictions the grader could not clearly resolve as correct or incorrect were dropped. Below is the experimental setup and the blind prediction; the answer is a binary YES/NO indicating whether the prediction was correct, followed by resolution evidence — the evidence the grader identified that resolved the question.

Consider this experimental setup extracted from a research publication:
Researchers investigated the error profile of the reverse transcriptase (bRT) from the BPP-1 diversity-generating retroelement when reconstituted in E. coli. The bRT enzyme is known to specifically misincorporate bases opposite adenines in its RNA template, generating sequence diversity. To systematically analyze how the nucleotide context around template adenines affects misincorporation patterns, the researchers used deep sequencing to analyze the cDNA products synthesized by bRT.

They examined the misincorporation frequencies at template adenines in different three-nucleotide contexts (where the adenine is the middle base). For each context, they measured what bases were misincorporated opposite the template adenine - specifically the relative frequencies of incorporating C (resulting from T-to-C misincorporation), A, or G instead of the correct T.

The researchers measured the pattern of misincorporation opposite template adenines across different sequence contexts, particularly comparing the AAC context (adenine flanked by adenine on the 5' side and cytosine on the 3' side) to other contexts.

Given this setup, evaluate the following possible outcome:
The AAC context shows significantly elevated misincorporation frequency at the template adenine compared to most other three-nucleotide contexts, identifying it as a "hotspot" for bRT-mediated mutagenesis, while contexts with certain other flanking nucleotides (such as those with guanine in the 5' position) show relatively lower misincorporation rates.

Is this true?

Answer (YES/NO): NO